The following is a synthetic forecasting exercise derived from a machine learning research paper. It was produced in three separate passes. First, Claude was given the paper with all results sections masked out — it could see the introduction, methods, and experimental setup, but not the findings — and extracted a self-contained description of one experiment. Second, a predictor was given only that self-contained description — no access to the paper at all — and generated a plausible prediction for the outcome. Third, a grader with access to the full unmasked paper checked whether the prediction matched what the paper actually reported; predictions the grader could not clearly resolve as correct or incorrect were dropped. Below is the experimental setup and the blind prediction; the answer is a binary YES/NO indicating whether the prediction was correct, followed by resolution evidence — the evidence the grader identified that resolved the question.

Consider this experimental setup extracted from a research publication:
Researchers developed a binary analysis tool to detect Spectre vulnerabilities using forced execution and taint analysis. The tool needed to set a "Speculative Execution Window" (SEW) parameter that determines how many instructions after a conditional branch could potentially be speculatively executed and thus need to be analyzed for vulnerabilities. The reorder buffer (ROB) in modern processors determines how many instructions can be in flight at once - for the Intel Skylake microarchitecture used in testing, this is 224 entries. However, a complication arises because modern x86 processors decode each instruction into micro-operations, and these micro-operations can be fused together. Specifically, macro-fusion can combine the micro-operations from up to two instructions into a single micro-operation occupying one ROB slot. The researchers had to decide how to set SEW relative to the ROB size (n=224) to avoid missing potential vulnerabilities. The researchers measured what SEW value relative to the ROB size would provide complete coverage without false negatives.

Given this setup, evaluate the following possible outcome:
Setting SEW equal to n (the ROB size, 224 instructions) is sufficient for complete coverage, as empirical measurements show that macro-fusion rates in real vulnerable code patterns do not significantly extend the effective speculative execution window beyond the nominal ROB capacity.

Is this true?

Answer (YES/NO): NO